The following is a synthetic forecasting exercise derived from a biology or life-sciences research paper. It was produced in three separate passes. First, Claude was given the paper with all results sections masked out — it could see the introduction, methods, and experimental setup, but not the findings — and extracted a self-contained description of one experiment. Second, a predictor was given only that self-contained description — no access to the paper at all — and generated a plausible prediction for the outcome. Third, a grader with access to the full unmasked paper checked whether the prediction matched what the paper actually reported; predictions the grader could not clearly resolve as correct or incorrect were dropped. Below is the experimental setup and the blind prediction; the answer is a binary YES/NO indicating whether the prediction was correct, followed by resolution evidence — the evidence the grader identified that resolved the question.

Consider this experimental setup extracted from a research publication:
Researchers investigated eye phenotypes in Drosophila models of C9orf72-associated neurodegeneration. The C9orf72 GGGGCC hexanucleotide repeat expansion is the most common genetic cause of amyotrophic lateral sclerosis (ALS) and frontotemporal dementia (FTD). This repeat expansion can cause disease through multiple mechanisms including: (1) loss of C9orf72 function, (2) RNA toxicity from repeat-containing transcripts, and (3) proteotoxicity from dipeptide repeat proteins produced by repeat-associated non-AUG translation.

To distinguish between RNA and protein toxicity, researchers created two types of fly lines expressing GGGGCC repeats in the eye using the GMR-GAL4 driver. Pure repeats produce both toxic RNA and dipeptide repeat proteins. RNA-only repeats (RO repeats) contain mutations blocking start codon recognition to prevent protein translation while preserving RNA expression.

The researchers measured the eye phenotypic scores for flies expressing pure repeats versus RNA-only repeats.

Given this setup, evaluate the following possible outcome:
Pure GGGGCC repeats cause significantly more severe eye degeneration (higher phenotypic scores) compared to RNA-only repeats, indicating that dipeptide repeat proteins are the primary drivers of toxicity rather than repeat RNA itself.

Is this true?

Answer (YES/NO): YES